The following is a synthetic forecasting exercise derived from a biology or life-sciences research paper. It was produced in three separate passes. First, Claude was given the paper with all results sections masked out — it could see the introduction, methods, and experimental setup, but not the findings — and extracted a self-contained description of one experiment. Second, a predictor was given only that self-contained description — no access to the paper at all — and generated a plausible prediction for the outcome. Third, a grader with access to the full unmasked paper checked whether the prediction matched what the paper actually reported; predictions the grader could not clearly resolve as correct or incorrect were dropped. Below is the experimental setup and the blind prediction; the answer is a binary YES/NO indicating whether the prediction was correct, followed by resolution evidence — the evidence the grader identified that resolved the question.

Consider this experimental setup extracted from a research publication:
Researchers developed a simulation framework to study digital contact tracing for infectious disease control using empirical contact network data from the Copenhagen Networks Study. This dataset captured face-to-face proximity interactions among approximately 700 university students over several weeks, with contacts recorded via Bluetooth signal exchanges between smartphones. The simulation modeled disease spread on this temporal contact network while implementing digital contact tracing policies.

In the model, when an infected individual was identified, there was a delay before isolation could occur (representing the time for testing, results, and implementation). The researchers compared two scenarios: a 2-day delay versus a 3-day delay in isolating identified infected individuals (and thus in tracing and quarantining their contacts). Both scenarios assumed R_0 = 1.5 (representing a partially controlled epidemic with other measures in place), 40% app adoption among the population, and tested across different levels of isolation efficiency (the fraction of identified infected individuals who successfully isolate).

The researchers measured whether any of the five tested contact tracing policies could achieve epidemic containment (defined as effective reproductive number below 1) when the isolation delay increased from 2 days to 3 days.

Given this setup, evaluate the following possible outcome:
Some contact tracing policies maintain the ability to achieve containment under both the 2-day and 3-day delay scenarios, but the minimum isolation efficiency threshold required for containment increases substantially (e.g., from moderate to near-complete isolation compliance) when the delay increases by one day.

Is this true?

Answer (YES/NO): NO